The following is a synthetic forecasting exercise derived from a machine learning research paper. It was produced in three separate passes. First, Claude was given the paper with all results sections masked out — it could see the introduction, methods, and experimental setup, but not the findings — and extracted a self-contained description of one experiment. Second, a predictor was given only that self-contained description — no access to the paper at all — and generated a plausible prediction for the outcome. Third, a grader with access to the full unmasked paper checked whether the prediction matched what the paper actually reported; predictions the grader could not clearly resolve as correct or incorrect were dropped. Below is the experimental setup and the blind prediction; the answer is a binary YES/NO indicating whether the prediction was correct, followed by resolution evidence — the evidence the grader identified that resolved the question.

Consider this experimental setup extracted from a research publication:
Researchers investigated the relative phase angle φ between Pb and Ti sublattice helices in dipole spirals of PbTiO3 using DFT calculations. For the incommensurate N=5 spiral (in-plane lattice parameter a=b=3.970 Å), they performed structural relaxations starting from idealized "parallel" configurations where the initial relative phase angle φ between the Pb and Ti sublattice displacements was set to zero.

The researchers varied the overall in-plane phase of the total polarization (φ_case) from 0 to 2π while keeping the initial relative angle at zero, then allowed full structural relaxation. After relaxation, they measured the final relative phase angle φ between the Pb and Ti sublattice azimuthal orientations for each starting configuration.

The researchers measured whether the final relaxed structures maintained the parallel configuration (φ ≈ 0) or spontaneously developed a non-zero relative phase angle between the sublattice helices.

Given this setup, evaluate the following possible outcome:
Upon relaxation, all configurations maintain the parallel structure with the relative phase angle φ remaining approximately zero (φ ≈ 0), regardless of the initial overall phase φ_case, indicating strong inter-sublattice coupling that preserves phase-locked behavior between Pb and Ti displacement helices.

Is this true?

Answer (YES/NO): NO